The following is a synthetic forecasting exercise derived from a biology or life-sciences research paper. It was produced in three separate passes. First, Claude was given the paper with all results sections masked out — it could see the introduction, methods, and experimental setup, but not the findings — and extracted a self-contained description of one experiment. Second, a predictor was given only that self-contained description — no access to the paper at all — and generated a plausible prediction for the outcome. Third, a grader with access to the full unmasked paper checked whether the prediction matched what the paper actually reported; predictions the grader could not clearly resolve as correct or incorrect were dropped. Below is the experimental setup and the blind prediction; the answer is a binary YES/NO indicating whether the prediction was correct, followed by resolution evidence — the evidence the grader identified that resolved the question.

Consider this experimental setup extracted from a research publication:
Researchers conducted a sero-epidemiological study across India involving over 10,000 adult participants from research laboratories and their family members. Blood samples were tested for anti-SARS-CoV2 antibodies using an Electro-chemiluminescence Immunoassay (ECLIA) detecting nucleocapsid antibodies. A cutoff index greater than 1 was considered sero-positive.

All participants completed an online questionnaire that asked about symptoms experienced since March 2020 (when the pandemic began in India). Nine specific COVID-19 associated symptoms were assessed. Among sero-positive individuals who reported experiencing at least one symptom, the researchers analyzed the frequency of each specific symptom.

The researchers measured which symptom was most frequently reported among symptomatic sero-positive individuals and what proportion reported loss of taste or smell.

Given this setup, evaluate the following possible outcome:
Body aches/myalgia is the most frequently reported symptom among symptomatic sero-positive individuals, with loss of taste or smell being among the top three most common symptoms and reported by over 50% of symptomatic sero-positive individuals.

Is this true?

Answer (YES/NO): NO